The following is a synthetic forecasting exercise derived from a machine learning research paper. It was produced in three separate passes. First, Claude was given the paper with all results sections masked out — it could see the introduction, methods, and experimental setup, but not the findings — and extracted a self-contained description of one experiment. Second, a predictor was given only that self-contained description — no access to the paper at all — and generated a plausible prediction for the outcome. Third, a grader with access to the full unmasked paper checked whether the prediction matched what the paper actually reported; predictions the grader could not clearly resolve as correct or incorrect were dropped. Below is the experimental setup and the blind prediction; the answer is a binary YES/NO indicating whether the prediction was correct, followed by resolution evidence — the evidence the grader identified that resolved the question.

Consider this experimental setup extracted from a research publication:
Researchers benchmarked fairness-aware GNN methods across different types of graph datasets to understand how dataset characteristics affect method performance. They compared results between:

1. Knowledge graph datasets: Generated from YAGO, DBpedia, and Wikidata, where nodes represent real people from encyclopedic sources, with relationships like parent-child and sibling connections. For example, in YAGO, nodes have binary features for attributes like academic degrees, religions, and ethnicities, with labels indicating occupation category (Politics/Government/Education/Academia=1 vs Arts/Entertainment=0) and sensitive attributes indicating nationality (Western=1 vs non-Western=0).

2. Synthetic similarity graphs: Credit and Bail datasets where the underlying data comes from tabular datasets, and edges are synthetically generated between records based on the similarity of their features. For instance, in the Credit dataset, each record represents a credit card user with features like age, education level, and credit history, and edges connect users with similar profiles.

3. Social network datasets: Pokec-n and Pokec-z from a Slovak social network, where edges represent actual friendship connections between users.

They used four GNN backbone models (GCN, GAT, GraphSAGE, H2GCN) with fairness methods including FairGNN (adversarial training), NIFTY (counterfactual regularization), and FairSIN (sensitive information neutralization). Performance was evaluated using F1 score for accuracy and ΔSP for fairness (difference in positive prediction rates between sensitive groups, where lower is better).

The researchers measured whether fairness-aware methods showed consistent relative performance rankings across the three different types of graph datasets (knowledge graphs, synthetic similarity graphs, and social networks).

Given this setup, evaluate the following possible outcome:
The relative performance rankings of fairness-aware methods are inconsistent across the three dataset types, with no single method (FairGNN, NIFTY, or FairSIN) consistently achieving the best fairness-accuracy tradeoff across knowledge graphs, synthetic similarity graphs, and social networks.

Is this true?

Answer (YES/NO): YES